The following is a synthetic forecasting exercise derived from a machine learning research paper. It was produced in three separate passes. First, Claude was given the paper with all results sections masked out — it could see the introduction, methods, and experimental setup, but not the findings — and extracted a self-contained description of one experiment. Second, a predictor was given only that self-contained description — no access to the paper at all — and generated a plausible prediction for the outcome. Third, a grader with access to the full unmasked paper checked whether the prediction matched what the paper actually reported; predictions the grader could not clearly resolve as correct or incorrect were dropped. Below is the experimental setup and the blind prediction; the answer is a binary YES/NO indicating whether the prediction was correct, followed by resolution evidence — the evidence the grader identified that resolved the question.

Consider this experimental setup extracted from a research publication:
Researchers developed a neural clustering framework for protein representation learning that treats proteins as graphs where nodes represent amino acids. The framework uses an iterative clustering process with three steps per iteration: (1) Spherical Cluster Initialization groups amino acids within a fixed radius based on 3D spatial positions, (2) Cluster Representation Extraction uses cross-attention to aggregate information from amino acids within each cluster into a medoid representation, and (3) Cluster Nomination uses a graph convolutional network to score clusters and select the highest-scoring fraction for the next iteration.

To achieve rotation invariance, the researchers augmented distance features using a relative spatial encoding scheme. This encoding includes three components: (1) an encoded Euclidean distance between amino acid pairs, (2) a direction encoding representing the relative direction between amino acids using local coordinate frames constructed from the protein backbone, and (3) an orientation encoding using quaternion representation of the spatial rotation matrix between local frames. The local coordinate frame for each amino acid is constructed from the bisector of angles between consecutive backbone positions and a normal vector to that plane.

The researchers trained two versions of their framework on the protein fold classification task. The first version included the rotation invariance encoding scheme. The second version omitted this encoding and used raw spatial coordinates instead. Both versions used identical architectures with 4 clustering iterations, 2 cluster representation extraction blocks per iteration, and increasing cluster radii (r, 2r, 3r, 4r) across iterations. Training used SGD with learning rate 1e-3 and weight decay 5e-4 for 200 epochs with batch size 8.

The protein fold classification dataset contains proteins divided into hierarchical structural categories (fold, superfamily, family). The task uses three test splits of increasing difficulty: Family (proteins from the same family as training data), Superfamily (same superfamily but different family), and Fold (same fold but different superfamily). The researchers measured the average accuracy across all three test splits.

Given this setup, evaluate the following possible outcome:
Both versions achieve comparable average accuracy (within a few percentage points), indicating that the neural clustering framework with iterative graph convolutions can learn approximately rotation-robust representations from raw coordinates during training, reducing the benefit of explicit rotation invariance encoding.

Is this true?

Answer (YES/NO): NO